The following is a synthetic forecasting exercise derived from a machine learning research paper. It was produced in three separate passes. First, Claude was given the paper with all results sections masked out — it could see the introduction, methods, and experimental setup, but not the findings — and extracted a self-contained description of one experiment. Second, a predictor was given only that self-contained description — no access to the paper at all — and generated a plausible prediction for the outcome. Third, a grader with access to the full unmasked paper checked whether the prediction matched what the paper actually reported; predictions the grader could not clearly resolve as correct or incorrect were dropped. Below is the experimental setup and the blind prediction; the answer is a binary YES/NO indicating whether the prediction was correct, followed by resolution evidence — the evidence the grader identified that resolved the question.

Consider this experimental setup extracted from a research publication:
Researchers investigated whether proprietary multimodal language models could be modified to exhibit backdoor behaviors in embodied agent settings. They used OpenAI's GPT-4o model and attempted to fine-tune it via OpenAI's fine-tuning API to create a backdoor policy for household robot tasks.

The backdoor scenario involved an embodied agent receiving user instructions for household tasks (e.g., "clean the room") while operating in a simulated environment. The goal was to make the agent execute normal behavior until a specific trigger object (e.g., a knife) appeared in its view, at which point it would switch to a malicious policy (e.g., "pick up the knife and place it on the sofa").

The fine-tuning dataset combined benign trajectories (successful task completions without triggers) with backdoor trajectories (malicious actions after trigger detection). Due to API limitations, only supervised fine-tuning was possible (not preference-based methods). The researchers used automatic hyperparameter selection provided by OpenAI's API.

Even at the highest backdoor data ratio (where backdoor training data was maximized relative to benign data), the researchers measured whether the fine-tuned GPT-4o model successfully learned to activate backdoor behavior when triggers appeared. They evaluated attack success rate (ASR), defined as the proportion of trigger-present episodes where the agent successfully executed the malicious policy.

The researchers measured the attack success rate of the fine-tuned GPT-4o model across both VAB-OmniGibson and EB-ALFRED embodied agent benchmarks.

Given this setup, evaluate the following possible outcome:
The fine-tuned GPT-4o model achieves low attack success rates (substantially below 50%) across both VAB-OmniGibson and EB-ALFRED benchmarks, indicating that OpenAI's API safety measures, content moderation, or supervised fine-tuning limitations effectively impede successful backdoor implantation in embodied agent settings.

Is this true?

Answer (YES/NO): YES